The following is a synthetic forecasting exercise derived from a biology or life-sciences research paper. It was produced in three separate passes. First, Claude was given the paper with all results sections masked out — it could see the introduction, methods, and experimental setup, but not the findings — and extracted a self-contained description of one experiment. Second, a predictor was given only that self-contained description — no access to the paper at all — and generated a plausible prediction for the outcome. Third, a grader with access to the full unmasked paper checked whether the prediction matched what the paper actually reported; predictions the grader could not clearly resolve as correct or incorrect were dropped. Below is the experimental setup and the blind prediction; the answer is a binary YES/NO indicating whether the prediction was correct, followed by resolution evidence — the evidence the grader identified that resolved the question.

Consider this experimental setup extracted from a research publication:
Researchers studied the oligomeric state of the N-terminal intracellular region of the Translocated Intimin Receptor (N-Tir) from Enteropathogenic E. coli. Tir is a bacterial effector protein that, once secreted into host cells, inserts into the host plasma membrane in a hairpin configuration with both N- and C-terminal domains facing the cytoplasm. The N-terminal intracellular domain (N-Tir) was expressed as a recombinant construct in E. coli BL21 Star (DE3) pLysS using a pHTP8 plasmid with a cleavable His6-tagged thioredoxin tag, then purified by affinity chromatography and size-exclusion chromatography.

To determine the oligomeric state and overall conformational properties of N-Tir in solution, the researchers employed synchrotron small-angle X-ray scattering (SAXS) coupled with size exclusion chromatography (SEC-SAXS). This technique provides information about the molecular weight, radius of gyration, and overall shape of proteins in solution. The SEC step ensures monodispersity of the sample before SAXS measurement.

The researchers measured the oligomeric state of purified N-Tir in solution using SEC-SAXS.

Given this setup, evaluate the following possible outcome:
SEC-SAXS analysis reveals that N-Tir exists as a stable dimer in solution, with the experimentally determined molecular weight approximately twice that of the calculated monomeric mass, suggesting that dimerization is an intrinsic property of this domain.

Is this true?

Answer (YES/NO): YES